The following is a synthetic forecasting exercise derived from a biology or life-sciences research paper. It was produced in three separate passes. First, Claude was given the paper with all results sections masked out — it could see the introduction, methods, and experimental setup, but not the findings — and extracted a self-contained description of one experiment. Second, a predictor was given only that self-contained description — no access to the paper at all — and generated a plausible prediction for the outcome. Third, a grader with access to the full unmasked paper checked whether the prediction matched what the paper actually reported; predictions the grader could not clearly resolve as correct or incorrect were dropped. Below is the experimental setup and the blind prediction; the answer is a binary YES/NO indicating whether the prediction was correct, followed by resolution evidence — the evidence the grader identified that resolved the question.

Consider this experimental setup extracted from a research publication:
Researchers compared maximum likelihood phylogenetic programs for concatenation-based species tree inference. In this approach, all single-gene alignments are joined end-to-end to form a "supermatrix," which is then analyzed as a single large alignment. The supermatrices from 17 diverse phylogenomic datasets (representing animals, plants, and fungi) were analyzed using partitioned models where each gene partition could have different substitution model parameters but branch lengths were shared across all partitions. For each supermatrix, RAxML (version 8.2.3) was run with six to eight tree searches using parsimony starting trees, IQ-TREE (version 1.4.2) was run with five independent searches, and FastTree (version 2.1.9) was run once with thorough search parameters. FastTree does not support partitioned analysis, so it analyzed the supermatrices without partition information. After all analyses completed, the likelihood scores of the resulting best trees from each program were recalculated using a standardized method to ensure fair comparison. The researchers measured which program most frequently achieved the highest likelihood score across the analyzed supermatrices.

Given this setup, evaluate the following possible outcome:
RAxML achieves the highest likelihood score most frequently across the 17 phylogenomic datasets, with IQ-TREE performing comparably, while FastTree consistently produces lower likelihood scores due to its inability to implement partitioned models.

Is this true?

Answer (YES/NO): NO